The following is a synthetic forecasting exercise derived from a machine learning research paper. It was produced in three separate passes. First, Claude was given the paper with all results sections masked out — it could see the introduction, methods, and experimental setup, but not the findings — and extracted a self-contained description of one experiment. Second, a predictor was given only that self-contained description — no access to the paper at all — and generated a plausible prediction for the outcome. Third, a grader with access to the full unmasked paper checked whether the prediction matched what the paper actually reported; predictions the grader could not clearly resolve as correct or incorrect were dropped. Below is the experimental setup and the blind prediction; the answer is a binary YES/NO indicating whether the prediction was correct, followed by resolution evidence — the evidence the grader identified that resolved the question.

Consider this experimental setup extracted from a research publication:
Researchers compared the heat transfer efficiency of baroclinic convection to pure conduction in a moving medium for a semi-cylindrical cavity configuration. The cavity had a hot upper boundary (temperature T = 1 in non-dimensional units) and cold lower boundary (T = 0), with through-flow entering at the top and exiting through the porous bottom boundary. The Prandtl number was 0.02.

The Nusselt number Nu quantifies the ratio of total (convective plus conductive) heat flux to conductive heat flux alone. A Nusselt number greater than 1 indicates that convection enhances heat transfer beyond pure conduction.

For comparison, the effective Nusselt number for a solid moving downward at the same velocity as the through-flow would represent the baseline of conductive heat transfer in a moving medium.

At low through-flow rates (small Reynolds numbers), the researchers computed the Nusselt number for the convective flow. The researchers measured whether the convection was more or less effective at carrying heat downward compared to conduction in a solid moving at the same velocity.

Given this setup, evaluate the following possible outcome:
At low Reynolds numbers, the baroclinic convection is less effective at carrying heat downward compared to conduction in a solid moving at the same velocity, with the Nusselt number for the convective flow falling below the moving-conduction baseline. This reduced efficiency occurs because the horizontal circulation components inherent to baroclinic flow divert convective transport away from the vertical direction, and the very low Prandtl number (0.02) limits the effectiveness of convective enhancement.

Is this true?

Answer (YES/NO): YES